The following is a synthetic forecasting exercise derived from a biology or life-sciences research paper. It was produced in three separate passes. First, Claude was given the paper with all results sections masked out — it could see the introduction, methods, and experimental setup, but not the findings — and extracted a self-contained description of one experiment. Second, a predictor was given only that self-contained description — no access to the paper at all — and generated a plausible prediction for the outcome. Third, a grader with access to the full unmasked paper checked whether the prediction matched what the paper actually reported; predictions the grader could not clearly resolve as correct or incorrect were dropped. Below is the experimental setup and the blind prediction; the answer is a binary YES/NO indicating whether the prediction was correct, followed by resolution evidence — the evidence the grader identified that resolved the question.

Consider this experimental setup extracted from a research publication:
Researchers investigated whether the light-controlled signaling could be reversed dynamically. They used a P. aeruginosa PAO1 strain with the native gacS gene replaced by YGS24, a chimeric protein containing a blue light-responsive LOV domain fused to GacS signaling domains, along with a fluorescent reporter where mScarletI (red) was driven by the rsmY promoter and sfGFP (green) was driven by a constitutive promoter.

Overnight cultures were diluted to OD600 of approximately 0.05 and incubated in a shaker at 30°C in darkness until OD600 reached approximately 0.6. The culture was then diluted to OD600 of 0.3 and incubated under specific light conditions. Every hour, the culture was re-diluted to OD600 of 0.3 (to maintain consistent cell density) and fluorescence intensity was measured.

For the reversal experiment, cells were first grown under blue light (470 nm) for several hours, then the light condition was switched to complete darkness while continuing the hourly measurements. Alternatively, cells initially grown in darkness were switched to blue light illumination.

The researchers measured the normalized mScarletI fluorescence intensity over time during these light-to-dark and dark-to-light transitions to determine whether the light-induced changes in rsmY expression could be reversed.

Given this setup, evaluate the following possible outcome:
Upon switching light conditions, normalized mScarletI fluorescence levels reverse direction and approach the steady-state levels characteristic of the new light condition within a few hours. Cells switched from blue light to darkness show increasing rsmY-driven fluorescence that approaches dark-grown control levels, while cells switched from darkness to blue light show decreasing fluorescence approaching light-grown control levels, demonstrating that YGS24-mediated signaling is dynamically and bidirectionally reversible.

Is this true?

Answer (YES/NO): NO